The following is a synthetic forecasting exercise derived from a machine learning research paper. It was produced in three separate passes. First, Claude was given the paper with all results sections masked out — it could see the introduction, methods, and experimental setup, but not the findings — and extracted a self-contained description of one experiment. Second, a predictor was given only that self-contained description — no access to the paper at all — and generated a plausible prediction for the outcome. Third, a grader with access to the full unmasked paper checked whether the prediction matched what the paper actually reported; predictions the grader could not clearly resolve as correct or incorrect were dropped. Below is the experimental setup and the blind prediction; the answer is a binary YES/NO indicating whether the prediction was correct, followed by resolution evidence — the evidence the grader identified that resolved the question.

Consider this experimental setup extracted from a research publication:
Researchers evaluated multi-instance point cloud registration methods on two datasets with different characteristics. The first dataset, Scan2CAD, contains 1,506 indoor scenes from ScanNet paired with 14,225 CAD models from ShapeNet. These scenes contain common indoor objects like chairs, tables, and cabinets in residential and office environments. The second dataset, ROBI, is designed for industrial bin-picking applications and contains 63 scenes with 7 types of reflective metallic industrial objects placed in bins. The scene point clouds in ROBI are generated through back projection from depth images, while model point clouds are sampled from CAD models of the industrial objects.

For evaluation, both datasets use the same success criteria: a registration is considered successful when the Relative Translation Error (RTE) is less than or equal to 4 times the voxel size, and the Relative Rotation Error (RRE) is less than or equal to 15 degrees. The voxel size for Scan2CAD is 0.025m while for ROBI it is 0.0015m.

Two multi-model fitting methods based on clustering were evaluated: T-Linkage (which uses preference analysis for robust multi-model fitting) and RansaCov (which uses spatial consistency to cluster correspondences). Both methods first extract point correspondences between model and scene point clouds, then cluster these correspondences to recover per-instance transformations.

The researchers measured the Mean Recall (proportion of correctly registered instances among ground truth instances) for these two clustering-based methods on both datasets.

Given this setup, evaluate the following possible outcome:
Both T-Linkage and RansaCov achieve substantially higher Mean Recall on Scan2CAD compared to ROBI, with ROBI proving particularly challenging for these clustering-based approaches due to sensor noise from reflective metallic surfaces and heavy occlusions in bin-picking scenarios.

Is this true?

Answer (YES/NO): YES